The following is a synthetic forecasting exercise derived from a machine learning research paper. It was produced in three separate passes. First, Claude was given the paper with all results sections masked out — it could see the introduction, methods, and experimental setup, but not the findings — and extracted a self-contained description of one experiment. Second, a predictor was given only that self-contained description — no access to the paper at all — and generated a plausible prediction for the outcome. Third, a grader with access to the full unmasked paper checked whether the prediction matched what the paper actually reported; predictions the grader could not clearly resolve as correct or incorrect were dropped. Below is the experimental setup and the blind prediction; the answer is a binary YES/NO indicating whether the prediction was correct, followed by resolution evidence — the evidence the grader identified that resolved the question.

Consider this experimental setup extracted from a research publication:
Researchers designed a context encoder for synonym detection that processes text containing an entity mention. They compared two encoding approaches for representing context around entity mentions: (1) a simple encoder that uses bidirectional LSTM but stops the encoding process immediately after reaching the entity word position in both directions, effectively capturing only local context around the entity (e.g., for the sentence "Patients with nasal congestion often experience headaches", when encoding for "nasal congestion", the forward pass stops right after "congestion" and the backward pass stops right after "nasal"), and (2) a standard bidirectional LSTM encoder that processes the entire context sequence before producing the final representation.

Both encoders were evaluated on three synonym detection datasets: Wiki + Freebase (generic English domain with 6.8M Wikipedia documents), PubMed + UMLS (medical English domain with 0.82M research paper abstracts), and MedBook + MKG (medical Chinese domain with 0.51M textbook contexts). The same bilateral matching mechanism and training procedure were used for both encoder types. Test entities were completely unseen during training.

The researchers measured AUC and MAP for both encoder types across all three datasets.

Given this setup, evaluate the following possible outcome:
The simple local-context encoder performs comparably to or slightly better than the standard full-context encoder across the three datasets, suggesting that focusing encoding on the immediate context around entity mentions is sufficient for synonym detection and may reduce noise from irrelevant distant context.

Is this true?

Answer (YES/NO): NO